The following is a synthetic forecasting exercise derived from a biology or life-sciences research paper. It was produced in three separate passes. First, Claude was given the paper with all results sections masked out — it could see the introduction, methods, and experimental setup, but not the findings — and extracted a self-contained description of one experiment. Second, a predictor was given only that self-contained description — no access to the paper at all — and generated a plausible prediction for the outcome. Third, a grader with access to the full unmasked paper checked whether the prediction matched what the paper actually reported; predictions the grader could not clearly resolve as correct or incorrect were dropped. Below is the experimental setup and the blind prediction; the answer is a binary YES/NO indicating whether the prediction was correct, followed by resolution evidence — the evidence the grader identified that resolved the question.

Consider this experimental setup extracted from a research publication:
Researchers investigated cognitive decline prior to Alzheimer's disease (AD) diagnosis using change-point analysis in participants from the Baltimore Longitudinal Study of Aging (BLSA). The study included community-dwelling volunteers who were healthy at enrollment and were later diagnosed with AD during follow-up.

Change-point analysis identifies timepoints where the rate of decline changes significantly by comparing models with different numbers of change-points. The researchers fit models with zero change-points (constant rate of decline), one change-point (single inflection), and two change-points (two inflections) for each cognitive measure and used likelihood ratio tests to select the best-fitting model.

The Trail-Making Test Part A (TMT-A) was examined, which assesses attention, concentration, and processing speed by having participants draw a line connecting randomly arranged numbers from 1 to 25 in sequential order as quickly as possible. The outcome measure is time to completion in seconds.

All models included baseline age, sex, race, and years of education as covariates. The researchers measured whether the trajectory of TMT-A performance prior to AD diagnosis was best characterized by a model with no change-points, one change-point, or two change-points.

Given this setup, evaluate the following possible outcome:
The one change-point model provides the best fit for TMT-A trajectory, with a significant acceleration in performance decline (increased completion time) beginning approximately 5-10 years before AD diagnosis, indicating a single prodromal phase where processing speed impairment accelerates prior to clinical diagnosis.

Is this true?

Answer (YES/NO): NO